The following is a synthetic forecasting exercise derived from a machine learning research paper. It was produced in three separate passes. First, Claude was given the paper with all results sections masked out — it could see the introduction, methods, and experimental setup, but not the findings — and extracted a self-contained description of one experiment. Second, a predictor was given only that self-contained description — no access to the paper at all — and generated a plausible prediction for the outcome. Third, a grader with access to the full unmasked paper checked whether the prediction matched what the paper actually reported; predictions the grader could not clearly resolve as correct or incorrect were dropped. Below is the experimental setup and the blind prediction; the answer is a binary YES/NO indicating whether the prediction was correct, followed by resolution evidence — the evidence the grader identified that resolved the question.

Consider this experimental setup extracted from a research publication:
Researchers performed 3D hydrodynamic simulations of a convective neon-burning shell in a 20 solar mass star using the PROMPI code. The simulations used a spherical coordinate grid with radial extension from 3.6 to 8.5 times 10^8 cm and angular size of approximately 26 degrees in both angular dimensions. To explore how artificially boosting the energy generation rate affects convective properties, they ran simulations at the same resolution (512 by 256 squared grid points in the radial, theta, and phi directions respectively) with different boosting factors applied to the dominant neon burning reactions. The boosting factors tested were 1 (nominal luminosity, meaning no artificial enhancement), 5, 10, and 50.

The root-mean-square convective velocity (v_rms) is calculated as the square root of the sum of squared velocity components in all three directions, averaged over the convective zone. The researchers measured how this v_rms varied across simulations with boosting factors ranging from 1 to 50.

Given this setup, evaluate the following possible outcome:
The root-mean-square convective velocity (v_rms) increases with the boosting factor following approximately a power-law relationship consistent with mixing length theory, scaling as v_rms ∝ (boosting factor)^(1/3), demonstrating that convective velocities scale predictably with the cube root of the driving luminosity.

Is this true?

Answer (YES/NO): YES